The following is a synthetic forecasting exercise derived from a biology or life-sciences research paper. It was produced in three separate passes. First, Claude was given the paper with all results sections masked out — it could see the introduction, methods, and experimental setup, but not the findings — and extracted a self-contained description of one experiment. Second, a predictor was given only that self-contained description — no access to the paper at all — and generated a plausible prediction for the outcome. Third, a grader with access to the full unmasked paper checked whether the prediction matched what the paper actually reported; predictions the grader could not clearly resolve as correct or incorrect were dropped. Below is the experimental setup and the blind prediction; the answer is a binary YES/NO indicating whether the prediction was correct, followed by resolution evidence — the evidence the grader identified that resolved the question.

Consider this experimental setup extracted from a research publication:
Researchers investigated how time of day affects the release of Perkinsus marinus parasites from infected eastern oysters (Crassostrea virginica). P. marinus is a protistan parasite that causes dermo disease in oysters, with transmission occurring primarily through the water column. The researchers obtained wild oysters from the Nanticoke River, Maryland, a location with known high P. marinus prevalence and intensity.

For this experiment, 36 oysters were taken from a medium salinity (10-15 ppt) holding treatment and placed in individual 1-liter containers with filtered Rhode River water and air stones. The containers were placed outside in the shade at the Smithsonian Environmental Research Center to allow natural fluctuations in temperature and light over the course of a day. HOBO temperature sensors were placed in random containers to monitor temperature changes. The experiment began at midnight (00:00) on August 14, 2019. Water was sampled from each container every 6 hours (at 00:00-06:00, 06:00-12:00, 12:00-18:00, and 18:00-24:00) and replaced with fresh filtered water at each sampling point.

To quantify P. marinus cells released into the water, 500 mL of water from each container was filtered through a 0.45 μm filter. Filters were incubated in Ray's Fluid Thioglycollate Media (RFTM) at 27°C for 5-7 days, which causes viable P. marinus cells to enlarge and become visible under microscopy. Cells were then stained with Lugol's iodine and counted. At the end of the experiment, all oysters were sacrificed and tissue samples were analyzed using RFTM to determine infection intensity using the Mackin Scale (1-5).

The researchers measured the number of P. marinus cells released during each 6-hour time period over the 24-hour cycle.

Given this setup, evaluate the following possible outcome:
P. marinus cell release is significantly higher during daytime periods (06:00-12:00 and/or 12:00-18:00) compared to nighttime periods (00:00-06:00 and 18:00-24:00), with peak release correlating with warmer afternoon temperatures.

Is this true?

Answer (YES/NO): YES